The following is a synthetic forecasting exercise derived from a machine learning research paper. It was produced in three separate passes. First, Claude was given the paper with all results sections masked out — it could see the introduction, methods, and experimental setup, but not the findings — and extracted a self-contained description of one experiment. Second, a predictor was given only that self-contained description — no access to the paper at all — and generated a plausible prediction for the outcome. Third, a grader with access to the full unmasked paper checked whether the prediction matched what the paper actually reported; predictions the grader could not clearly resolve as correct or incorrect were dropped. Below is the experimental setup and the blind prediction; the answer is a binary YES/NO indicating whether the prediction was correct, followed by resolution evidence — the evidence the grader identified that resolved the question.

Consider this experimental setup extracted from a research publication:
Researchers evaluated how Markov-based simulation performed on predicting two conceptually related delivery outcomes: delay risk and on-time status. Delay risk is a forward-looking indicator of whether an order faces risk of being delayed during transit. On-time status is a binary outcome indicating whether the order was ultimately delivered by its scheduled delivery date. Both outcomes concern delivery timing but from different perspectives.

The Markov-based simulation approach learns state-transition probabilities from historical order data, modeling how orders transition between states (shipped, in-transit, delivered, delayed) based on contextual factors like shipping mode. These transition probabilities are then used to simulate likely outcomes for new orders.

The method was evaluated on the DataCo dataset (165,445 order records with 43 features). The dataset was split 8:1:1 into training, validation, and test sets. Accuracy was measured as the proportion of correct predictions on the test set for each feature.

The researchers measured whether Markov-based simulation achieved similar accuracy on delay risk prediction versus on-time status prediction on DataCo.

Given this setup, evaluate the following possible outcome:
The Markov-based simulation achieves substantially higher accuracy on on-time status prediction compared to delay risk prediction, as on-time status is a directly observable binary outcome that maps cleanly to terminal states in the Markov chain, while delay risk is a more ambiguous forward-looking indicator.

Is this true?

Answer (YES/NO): NO